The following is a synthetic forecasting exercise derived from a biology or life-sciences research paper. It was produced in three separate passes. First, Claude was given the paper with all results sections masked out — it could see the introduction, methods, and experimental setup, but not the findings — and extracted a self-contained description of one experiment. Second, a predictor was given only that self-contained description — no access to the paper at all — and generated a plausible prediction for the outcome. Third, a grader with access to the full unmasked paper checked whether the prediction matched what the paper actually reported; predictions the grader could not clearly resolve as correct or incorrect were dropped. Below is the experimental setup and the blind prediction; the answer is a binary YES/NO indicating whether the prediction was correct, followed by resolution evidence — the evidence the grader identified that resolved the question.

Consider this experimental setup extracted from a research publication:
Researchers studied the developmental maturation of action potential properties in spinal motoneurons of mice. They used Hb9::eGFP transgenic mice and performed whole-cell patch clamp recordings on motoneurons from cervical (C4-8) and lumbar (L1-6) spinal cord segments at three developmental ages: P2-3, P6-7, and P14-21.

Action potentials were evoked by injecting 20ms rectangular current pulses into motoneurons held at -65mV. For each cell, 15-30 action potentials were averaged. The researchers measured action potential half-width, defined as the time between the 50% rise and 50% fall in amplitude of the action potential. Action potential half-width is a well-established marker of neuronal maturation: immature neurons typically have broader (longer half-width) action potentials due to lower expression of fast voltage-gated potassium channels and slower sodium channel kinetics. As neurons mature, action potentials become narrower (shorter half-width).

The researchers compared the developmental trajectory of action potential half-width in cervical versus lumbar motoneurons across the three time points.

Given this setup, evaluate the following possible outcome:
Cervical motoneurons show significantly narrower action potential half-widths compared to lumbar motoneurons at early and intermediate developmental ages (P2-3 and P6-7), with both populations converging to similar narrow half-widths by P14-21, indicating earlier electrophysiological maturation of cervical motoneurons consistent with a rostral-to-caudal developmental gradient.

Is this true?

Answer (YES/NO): NO